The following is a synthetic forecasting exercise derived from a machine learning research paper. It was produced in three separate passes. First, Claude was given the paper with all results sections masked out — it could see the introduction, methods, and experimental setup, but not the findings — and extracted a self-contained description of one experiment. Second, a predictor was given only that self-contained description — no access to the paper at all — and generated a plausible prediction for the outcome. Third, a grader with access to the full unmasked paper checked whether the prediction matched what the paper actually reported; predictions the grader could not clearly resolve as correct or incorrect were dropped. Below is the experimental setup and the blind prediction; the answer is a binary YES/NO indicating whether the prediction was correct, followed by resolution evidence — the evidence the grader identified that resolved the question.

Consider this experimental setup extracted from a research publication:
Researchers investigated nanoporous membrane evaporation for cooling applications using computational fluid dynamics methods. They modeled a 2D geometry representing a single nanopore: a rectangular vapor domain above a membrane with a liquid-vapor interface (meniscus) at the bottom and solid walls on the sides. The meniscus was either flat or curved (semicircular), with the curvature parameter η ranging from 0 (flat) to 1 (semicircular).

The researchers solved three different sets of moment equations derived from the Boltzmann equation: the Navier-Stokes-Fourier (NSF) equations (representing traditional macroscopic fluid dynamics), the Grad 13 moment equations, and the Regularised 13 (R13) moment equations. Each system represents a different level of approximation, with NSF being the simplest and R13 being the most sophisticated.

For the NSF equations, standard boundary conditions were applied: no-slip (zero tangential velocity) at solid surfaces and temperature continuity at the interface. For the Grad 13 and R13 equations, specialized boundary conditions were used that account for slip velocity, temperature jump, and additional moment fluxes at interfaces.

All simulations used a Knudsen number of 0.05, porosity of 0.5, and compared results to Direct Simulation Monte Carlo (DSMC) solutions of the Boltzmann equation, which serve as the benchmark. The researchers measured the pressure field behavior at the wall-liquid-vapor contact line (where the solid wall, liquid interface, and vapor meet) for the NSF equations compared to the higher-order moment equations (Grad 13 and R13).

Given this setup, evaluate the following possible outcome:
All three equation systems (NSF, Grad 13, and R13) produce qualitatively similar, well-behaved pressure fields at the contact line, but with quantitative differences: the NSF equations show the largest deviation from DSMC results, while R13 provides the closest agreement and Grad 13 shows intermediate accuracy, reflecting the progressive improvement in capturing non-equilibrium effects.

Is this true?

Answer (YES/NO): NO